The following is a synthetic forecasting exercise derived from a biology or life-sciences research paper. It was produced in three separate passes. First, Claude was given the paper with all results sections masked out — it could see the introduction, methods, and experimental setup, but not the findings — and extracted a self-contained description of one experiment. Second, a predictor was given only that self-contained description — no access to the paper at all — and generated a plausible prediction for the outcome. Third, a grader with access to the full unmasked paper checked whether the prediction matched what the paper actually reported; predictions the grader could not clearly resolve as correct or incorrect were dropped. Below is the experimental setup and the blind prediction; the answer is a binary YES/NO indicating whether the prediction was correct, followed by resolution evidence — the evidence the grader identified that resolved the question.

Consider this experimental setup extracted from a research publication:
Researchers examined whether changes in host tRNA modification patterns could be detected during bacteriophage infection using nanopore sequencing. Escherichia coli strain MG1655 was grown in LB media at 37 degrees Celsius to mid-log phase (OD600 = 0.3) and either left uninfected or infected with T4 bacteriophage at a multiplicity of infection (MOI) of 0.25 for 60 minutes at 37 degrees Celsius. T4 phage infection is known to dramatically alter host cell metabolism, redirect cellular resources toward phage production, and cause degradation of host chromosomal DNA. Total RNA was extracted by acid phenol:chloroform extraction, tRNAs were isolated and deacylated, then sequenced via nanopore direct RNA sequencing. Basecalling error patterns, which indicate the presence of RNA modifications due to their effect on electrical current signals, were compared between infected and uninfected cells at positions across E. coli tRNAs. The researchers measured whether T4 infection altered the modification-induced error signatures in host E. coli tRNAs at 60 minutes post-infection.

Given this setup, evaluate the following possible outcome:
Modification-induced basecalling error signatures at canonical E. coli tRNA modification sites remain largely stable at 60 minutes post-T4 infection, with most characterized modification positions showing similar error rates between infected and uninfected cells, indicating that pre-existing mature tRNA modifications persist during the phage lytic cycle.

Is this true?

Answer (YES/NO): NO